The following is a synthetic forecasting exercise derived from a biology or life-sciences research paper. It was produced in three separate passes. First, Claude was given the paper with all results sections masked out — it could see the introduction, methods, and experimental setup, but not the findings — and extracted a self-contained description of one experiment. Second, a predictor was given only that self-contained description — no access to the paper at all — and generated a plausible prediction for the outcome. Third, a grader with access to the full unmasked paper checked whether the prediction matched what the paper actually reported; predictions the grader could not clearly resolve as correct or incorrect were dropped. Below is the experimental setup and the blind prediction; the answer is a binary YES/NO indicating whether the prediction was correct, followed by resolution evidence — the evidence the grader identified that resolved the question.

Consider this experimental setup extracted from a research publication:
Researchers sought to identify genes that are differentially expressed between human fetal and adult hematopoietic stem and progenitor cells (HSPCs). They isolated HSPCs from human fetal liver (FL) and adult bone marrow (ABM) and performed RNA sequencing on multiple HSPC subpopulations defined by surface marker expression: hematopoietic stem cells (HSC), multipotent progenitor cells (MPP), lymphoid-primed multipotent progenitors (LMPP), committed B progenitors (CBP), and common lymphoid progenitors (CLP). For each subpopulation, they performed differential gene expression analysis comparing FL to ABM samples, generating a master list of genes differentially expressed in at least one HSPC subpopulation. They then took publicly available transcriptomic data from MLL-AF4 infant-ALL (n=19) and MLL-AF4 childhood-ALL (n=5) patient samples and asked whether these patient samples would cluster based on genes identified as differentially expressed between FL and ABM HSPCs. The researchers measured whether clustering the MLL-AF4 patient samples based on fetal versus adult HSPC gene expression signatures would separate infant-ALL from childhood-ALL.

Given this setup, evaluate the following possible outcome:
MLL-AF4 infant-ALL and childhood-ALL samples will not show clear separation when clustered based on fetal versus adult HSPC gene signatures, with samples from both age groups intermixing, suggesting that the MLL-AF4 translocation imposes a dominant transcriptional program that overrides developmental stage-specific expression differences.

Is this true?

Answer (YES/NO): NO